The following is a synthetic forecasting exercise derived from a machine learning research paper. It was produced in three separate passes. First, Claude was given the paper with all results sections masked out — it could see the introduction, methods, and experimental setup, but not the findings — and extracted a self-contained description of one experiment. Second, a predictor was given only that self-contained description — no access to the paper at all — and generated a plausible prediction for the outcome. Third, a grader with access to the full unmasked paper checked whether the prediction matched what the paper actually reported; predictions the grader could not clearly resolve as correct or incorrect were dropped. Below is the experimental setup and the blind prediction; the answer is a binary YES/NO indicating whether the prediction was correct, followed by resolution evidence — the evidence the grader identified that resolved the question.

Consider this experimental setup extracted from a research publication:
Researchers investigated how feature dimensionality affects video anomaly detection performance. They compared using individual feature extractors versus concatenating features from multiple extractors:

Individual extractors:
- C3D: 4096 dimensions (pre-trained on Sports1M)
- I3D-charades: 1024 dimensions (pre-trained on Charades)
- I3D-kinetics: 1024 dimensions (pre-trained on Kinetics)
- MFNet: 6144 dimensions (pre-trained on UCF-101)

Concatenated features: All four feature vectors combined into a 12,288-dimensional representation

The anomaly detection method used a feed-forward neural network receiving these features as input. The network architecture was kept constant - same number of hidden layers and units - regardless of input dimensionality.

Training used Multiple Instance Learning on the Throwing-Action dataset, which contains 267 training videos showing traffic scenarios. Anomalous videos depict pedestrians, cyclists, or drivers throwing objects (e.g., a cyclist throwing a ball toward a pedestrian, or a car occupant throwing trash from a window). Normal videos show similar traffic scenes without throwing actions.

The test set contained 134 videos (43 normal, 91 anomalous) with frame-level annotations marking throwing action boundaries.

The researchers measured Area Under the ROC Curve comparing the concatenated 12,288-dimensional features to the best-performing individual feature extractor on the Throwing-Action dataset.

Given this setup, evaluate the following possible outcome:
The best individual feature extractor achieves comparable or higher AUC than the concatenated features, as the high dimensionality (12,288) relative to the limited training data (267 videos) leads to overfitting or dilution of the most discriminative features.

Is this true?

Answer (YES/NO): YES